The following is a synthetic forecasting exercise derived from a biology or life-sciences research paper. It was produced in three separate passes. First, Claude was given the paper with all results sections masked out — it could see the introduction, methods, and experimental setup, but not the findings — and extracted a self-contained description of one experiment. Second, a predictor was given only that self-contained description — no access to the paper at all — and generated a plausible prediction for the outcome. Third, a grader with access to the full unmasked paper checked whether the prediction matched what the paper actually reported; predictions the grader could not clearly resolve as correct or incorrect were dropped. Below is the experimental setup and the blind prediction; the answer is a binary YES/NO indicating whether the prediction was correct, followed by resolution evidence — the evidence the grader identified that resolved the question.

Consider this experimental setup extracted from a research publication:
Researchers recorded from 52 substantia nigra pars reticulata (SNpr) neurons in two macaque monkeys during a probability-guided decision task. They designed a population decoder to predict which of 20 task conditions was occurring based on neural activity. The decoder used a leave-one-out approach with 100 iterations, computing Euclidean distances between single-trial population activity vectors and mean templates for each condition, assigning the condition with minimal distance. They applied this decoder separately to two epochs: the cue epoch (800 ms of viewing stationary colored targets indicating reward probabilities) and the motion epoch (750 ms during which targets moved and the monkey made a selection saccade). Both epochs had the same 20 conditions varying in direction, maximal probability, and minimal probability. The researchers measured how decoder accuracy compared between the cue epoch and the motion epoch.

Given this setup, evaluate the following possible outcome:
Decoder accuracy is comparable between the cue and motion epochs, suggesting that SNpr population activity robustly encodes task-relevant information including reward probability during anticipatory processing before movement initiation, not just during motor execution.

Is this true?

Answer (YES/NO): NO